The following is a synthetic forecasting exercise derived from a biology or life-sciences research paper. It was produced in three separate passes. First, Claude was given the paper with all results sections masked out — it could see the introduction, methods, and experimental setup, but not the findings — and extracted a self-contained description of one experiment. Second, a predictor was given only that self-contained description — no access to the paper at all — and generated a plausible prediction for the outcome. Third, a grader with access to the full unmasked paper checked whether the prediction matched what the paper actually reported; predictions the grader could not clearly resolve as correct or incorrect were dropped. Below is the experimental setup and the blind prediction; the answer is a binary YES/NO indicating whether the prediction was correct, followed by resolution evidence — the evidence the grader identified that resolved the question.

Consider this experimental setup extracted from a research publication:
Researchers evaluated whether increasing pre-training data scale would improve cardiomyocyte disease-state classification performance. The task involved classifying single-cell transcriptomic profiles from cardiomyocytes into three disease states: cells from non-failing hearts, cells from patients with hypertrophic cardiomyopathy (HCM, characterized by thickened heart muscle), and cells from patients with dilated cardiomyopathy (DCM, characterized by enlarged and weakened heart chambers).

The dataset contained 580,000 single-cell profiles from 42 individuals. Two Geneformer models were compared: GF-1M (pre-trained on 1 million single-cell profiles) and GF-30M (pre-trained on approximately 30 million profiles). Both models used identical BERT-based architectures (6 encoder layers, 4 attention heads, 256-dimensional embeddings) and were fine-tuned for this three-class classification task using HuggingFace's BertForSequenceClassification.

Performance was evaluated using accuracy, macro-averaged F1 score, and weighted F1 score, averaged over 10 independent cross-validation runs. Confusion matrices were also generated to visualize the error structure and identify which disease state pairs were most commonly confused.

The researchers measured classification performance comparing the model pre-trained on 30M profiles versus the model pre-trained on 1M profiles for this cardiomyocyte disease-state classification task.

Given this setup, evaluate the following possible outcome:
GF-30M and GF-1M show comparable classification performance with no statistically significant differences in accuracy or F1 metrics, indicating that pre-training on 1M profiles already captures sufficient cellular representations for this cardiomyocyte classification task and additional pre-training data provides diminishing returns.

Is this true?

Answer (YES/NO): NO